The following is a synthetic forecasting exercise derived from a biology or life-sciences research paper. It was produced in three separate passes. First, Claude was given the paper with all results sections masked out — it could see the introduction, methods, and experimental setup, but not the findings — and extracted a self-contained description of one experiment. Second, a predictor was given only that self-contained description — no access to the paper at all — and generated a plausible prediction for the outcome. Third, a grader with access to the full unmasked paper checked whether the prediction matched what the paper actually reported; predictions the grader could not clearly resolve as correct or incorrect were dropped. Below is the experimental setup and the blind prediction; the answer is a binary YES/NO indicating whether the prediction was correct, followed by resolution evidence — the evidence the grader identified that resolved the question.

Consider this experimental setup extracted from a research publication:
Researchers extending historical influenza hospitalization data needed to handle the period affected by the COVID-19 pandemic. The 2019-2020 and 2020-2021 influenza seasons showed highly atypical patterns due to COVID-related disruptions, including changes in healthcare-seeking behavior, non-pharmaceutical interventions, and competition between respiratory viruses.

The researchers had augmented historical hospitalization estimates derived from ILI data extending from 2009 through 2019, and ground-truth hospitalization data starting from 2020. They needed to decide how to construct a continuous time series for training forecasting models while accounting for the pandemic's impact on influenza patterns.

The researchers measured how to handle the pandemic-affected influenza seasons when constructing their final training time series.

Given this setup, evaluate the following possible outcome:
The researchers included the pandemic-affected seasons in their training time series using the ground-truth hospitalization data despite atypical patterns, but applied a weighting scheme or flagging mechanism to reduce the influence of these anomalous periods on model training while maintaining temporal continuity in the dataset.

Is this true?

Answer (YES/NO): NO